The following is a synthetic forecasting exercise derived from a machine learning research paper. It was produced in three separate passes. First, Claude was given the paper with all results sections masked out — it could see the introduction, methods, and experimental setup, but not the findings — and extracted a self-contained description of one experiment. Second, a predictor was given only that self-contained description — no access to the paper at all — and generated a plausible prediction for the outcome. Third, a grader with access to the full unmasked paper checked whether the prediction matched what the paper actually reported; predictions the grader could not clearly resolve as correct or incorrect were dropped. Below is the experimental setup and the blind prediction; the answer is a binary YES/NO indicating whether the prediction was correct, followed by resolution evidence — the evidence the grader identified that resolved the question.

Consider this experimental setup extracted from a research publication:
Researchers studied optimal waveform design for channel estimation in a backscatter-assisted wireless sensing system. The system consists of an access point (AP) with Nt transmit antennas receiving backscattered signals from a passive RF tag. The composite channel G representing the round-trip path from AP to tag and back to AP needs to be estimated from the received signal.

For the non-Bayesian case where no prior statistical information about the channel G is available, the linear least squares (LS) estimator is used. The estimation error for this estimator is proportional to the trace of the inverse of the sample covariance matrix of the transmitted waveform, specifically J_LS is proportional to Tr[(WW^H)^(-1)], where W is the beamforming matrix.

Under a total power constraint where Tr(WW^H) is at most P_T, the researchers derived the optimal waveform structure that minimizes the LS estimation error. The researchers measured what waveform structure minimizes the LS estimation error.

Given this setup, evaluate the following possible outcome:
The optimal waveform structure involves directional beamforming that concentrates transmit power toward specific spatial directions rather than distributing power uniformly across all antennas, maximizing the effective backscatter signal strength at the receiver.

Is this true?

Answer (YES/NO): NO